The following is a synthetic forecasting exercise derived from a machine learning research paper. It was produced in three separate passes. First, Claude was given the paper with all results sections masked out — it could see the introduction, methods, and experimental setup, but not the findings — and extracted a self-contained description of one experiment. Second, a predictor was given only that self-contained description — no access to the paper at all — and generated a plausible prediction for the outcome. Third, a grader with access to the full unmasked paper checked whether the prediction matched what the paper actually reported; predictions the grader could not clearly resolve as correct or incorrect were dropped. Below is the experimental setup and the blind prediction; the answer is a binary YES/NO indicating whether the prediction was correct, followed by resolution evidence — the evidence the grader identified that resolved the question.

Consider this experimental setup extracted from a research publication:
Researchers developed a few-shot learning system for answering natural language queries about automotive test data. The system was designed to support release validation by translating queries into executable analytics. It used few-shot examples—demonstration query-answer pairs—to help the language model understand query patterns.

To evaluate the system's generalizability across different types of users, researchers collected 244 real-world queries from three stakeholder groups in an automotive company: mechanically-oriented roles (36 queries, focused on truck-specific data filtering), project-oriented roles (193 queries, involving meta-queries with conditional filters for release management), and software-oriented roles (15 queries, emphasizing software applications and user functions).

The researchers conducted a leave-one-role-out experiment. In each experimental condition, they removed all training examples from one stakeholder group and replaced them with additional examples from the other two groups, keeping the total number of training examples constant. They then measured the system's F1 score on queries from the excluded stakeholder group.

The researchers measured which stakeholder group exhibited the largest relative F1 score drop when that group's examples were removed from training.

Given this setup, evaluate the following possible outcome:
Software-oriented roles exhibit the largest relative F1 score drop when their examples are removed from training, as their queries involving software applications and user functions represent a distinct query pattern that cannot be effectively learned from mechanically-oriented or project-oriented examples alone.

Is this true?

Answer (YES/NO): YES